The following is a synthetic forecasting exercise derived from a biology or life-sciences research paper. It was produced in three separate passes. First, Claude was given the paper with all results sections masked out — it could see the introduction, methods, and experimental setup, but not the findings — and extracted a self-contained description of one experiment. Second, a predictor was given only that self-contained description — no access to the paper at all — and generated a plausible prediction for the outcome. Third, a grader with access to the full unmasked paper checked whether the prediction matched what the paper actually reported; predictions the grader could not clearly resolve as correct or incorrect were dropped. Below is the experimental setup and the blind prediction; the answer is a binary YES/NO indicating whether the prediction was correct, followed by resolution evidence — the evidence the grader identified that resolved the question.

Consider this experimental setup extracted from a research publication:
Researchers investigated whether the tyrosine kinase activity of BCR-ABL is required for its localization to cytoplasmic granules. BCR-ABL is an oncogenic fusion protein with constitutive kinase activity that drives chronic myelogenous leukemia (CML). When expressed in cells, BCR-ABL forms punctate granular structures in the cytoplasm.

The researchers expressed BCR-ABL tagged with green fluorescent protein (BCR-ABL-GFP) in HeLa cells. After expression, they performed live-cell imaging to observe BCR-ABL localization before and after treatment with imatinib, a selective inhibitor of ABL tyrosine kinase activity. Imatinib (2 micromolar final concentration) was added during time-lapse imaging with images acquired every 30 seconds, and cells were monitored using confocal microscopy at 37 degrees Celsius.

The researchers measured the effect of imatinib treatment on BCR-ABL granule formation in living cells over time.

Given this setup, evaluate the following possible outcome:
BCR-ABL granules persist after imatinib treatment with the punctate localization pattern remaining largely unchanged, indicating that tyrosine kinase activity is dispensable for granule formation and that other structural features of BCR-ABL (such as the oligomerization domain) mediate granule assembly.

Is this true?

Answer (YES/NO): NO